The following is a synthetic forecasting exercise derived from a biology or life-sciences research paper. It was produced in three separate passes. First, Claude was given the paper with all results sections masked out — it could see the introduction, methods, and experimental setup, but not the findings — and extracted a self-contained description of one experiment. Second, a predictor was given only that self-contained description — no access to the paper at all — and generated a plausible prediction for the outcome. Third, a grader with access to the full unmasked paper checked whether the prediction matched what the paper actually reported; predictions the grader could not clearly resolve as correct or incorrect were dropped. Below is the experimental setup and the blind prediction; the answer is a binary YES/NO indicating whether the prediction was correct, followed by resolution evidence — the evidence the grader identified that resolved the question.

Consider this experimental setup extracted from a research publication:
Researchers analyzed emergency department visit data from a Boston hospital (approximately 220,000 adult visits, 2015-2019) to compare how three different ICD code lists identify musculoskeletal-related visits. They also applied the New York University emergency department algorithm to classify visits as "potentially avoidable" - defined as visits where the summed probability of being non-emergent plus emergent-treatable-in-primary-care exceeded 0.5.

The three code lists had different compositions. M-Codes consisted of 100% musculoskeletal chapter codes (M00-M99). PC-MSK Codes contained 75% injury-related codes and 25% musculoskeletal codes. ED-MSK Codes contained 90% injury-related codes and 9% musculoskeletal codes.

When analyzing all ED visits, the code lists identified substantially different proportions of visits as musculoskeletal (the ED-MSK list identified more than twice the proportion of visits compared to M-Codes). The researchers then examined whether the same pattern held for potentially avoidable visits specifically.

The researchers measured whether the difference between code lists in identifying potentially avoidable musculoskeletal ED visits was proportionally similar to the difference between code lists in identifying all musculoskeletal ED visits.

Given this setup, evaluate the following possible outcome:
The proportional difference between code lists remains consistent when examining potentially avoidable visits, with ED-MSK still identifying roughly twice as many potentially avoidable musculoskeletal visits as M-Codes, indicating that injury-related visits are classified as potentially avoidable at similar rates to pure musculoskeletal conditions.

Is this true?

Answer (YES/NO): NO